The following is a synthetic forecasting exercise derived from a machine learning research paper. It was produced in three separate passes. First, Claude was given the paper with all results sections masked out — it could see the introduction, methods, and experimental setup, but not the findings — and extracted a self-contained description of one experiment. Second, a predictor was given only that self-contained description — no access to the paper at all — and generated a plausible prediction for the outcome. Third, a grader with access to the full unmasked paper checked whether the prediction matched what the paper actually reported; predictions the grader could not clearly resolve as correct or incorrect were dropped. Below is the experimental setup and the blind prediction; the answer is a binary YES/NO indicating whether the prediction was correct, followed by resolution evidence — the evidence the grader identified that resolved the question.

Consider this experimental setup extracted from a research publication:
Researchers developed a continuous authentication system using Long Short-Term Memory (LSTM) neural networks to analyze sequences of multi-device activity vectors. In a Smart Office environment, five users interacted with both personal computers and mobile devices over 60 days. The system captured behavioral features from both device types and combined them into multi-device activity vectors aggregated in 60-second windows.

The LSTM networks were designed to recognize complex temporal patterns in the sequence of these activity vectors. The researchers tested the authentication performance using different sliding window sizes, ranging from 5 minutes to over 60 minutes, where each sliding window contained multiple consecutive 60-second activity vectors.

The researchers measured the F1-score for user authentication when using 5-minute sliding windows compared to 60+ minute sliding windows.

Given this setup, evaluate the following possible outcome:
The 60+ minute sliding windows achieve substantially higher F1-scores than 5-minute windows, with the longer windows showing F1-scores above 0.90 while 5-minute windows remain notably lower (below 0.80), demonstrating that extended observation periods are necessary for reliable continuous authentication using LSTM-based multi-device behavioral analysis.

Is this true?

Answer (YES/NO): NO